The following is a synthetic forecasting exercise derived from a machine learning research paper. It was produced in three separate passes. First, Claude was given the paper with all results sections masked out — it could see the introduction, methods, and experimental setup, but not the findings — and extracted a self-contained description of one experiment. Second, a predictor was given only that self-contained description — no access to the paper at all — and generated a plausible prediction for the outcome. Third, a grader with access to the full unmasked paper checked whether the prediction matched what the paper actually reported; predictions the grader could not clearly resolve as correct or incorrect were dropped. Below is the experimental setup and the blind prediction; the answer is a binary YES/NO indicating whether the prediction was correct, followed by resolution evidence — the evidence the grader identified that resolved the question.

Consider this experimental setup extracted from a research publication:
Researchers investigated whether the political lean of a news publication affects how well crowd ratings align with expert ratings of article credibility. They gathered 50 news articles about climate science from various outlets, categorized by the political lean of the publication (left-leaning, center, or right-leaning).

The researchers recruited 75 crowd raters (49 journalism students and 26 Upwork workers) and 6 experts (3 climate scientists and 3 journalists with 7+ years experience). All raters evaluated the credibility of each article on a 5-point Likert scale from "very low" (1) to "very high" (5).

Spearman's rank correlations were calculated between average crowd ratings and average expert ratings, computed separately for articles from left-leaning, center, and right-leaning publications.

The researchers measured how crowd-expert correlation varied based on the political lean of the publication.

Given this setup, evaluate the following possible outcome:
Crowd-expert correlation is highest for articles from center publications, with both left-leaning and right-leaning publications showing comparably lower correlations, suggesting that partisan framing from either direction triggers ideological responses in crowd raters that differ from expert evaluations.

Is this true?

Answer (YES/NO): NO